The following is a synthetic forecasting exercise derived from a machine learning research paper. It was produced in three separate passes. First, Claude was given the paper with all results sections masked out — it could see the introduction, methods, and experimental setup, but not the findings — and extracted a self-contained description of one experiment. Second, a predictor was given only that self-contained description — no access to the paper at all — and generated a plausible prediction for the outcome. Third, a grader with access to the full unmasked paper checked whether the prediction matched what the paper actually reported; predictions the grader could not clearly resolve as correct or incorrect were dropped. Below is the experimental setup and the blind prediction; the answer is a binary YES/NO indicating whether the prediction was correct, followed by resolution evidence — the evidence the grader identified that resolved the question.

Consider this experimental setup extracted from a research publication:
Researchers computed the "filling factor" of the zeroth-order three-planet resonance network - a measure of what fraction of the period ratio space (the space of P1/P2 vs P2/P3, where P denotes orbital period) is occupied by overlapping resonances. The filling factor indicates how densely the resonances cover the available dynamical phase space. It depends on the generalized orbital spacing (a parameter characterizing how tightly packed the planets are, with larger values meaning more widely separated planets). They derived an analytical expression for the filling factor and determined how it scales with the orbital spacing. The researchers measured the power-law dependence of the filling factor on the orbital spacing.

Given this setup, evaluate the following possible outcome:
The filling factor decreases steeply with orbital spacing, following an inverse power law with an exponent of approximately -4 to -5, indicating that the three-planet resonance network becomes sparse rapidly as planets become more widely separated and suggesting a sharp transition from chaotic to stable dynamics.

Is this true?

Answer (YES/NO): YES